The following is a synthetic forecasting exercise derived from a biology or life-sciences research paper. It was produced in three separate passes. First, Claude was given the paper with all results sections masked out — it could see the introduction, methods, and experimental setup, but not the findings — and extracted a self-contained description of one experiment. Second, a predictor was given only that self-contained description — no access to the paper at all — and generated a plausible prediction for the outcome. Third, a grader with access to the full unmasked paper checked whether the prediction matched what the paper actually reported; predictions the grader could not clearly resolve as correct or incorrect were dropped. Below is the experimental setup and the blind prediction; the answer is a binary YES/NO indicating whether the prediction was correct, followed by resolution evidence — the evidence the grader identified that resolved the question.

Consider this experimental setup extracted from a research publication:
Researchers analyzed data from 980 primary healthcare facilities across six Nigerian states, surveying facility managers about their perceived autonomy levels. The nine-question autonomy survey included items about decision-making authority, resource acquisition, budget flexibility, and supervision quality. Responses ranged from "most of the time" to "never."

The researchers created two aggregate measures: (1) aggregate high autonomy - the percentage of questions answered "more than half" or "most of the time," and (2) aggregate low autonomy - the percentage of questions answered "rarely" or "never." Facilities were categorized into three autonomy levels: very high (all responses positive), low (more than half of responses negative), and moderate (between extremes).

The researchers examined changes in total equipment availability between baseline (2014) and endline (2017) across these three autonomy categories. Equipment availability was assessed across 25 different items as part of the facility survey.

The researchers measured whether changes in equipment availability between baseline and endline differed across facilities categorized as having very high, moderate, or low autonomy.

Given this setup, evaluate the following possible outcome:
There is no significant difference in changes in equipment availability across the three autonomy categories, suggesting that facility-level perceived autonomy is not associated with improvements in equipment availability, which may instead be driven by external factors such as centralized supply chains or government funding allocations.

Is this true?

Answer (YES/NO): NO